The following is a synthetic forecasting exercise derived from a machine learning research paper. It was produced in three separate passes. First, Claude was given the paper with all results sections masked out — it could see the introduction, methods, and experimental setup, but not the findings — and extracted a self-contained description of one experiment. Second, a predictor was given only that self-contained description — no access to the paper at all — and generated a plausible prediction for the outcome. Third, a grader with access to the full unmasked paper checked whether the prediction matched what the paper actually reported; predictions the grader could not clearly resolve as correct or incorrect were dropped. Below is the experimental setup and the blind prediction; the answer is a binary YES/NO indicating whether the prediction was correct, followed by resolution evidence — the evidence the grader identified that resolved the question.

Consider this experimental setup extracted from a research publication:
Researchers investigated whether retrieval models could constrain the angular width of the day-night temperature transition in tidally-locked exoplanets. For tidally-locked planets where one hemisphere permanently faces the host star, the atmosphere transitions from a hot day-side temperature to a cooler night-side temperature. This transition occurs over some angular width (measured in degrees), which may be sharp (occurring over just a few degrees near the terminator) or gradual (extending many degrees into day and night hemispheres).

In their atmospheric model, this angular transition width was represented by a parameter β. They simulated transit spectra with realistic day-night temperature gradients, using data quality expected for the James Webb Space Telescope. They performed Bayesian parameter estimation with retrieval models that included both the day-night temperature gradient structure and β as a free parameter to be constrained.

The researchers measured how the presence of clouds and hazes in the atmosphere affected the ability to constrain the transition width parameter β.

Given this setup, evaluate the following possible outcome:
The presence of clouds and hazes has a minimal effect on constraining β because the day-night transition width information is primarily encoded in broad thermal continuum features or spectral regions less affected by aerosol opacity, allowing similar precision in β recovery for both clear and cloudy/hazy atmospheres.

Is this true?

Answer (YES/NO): NO